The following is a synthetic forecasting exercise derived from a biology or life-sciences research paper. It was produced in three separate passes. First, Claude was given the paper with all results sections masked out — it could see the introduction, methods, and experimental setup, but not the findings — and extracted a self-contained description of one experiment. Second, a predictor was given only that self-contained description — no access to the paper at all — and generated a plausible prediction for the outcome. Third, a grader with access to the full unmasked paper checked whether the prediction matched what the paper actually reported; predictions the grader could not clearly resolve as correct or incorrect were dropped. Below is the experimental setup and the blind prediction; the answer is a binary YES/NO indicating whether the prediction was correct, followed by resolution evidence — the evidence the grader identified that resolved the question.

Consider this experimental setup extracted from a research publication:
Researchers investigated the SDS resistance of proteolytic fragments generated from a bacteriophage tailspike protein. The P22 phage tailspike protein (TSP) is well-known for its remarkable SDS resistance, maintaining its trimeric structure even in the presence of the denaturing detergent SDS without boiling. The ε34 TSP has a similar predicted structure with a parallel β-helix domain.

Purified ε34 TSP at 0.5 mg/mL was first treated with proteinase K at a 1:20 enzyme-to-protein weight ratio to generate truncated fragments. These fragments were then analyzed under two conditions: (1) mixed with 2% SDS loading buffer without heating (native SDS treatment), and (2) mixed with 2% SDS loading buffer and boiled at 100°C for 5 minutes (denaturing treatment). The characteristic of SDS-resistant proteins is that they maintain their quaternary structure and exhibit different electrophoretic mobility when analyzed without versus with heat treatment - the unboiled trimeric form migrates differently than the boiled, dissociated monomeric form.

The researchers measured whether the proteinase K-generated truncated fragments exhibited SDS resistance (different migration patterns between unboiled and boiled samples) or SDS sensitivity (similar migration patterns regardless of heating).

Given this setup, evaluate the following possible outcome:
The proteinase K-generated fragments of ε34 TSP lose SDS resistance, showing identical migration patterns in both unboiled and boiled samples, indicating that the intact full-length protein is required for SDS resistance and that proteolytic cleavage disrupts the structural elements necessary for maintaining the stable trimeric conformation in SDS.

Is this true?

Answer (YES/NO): NO